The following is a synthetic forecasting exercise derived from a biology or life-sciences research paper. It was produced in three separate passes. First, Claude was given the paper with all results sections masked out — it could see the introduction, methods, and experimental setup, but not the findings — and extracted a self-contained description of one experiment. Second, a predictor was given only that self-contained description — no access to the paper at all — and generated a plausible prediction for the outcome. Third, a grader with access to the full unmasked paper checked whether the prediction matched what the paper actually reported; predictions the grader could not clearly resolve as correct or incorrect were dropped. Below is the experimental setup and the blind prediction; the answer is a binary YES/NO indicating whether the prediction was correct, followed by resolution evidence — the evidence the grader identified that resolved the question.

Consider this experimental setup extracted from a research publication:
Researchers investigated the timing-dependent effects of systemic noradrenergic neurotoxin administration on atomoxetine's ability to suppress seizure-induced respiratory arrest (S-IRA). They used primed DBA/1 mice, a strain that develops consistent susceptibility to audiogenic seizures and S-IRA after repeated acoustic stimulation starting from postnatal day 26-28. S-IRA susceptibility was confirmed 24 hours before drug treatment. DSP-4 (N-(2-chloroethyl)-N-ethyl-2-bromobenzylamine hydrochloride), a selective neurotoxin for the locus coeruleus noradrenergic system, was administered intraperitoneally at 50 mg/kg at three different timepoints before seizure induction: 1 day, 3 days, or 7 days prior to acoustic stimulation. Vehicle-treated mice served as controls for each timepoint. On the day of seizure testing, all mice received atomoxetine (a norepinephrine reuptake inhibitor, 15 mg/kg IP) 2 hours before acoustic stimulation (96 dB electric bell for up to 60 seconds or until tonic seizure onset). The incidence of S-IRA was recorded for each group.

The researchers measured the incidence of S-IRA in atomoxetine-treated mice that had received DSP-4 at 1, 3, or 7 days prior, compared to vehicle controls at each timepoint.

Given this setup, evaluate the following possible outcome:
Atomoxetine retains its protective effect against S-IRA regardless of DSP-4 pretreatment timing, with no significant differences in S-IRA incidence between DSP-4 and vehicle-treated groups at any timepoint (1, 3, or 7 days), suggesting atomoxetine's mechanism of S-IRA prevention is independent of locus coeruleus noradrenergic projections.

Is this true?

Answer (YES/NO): NO